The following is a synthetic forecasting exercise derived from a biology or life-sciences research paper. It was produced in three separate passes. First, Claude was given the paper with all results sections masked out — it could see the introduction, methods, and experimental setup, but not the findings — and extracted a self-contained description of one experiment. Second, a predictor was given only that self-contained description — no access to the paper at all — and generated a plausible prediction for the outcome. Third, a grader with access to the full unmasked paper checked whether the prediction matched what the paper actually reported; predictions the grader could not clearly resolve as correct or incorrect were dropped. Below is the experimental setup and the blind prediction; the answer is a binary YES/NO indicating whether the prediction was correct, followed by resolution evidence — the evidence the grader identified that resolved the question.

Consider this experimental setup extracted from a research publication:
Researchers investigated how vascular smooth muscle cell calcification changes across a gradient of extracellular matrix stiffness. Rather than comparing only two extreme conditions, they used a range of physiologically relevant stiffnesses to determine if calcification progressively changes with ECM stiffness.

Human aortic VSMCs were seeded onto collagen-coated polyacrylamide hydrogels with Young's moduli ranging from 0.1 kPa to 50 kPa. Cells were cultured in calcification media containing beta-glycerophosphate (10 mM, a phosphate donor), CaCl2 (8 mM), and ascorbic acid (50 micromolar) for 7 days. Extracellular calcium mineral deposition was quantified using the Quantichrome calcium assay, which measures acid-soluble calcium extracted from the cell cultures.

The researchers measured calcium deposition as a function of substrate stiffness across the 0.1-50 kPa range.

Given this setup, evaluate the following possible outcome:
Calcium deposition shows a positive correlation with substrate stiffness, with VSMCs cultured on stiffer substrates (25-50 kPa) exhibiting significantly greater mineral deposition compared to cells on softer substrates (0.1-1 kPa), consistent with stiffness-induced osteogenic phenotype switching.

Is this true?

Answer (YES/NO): YES